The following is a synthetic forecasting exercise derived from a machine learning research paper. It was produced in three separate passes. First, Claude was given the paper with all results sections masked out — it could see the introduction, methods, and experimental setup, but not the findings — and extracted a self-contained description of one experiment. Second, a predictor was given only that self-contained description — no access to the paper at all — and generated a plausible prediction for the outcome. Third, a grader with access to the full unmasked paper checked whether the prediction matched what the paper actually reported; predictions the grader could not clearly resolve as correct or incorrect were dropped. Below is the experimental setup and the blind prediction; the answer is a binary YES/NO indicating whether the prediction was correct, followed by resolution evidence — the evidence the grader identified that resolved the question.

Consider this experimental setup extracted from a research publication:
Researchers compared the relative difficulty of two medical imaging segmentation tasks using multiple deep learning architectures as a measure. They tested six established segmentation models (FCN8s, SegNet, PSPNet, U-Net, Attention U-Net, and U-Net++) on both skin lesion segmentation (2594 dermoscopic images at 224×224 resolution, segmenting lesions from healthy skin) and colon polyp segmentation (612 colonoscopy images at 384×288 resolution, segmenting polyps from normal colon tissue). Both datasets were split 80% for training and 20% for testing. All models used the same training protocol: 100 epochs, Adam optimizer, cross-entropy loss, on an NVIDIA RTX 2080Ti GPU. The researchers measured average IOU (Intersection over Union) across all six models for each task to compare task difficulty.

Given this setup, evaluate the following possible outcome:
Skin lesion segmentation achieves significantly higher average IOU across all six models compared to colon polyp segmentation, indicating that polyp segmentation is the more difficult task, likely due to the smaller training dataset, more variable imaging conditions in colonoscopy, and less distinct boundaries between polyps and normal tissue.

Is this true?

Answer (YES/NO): YES